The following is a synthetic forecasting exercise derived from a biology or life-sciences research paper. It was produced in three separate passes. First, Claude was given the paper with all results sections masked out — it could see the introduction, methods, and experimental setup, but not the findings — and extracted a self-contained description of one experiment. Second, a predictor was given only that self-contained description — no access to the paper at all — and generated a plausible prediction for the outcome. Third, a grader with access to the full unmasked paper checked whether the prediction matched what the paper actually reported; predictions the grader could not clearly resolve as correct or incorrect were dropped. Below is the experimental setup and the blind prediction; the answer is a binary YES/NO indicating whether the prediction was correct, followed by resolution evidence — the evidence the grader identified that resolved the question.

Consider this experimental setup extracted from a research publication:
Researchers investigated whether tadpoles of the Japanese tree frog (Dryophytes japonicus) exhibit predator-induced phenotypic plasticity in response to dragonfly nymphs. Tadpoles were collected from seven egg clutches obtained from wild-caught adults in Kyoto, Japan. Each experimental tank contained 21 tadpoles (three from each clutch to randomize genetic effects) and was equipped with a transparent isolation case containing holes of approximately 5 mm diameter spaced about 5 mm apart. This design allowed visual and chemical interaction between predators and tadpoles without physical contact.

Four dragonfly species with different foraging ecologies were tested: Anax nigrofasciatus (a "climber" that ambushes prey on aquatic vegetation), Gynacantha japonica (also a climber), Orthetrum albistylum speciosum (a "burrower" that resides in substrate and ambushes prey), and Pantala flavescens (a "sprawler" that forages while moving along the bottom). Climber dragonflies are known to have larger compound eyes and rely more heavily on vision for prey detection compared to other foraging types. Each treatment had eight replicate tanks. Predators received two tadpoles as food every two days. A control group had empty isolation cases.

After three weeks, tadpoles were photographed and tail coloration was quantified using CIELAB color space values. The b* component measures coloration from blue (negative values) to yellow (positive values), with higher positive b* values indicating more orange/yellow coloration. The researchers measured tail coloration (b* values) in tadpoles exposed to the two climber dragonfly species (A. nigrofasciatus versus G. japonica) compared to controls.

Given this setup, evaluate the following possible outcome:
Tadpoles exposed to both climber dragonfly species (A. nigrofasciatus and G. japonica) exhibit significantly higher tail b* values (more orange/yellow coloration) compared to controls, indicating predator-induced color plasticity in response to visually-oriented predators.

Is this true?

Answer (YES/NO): NO